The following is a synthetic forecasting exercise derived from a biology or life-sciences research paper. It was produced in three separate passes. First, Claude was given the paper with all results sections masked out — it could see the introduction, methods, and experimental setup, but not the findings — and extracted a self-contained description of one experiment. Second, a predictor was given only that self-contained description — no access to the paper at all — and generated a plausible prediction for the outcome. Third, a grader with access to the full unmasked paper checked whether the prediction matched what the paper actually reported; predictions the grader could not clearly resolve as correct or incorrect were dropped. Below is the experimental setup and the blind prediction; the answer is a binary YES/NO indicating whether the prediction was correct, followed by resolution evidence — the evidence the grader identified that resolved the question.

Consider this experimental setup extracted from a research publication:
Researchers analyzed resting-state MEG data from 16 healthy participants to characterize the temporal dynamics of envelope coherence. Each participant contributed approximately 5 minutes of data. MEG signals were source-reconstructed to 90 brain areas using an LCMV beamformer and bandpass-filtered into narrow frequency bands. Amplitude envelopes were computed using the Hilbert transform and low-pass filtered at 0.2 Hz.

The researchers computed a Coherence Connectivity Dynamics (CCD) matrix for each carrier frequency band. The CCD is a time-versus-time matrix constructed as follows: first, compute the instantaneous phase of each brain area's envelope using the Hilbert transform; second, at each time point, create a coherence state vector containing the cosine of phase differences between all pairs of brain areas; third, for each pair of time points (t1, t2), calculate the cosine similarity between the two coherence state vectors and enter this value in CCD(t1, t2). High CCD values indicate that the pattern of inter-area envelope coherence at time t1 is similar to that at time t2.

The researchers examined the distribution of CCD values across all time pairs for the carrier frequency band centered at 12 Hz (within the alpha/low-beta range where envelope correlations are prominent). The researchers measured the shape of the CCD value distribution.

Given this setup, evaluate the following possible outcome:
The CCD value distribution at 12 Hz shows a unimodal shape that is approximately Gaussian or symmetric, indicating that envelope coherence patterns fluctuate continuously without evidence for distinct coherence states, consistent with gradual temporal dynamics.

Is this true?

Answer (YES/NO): NO